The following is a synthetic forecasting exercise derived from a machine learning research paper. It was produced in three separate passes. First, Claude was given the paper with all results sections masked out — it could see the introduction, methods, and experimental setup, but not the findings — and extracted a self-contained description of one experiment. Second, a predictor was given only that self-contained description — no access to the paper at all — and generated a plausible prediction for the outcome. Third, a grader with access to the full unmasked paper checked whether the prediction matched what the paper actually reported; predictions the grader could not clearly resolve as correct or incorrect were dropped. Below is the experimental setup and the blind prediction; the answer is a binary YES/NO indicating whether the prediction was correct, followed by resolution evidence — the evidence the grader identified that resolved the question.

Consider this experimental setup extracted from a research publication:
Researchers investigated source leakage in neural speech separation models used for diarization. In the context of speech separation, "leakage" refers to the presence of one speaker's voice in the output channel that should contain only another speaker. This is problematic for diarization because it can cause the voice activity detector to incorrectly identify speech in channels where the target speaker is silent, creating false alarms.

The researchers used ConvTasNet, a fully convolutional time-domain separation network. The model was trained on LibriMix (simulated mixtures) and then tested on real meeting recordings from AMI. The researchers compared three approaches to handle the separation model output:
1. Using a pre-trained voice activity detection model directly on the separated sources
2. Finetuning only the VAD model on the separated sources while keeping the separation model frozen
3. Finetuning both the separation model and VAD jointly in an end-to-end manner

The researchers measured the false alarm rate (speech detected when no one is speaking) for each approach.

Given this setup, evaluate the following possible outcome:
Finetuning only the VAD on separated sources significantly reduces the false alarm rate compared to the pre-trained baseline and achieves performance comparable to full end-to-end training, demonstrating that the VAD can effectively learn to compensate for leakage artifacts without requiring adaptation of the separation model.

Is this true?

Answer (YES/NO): YES